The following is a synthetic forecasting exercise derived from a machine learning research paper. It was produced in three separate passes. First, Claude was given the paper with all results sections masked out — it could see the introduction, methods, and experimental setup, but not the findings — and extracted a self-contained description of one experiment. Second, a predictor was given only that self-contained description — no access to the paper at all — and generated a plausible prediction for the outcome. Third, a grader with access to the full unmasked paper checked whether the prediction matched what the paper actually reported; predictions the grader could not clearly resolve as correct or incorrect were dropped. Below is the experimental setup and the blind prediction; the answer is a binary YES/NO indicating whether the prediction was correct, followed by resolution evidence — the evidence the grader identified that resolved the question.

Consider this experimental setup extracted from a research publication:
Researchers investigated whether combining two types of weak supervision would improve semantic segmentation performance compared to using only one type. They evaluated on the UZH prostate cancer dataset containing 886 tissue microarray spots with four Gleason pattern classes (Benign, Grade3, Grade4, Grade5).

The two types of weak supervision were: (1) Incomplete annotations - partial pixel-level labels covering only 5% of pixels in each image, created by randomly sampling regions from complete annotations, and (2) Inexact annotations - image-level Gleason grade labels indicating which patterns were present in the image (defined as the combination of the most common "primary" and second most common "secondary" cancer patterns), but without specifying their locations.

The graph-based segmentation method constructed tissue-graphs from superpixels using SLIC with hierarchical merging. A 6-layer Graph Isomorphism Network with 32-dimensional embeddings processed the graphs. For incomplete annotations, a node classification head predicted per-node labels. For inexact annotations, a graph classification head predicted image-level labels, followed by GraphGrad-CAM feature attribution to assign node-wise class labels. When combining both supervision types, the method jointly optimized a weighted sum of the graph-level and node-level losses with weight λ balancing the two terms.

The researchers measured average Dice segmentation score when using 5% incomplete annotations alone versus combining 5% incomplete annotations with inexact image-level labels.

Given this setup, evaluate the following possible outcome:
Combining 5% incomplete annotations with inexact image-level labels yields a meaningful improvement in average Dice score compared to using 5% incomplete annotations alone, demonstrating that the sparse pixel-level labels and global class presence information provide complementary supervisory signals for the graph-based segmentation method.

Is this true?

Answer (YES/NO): YES